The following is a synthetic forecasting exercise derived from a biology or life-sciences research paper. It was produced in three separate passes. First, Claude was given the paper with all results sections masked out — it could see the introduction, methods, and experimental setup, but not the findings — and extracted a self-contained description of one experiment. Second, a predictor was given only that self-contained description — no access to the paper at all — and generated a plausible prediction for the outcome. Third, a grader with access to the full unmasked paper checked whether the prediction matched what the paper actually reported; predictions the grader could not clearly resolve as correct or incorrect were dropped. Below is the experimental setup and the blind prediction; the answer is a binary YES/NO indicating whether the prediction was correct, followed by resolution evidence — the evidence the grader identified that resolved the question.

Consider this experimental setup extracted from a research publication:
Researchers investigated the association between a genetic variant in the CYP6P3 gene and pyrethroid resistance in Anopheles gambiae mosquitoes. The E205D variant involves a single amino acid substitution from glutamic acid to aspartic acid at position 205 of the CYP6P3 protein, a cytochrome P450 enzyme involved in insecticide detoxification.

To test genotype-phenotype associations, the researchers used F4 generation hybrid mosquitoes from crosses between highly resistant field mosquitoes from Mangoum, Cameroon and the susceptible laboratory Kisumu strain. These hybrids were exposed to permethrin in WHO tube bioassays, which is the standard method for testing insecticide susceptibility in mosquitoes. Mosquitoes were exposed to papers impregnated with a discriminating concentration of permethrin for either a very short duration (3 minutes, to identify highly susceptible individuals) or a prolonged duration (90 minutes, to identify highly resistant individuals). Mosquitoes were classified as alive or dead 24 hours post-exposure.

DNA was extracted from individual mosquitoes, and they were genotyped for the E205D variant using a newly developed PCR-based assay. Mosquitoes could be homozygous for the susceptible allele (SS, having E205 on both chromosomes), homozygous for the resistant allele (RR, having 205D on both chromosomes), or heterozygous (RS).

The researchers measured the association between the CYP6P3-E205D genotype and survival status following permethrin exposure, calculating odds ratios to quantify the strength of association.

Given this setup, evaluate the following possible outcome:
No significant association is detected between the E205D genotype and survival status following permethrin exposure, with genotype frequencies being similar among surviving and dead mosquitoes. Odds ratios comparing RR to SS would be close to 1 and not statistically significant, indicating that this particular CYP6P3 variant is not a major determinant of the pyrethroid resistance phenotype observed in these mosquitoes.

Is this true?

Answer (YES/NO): NO